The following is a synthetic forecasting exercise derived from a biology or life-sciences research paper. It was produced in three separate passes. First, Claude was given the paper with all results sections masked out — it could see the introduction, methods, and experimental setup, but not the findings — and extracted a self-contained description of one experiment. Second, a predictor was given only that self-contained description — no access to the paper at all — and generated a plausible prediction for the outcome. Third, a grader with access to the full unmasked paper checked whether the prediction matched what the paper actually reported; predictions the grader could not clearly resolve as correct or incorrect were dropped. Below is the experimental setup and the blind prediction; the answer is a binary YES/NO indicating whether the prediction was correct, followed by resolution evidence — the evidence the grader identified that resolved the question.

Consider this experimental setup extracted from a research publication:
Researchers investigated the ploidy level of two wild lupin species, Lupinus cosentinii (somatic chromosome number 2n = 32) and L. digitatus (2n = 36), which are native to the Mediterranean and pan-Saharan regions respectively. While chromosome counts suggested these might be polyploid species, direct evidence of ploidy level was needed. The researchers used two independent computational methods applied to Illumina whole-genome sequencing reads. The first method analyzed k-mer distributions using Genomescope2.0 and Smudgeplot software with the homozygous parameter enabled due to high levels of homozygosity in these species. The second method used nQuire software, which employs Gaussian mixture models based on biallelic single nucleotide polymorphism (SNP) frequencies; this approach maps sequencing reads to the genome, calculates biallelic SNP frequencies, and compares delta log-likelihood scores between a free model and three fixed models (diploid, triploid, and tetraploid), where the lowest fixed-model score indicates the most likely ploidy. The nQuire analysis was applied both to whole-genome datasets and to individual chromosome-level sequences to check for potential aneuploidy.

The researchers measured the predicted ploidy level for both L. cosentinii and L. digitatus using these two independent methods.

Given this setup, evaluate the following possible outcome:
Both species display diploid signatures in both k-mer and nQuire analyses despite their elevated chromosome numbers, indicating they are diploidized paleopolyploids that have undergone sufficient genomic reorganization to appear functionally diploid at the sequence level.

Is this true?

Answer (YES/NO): NO